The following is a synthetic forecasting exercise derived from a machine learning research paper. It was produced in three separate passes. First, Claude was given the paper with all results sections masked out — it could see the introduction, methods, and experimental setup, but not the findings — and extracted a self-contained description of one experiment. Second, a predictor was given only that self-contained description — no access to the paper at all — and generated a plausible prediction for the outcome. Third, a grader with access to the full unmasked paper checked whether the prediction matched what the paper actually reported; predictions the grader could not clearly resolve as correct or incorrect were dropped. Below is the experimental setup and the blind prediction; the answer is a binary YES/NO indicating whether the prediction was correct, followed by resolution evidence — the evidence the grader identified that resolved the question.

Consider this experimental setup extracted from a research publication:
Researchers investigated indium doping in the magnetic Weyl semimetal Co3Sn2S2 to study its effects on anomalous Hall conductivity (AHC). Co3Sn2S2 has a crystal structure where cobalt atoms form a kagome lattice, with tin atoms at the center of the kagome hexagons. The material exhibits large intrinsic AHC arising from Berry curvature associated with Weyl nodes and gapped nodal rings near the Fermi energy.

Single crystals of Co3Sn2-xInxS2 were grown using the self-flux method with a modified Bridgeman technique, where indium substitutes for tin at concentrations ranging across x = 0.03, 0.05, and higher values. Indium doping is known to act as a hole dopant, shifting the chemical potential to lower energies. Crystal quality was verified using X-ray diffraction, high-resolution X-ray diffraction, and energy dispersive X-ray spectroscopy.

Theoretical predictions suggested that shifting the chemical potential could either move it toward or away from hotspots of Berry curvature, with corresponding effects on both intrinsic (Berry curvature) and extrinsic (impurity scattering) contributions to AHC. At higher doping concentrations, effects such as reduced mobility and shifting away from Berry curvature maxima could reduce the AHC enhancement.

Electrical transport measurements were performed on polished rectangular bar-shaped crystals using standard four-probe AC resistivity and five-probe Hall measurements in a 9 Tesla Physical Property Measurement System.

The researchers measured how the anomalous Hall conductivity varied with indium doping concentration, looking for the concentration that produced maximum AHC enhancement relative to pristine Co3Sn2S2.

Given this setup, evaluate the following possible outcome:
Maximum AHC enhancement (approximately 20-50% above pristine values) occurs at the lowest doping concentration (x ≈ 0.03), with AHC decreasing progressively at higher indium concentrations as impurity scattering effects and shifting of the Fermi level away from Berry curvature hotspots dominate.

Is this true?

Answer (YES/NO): NO